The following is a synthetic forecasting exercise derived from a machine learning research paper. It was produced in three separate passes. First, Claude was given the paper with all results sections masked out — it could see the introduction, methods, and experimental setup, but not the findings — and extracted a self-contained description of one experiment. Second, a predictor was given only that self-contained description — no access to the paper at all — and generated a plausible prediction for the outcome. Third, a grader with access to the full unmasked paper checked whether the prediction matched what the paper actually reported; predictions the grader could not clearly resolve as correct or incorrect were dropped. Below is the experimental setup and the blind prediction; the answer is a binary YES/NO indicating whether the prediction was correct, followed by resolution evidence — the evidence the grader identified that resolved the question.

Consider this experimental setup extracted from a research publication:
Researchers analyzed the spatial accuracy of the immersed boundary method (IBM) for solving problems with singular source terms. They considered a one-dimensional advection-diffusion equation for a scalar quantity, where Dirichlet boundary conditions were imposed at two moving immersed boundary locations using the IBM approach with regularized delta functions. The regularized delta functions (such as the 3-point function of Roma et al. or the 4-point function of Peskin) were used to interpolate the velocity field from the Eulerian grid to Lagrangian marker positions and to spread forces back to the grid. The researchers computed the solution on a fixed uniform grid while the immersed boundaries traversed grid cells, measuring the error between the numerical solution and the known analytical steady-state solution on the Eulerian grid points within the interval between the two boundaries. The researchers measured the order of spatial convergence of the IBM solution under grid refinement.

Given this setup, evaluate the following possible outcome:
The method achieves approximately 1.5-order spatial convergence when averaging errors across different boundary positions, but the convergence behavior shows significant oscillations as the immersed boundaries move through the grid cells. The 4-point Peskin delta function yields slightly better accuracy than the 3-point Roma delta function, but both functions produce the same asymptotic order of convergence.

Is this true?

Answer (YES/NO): NO